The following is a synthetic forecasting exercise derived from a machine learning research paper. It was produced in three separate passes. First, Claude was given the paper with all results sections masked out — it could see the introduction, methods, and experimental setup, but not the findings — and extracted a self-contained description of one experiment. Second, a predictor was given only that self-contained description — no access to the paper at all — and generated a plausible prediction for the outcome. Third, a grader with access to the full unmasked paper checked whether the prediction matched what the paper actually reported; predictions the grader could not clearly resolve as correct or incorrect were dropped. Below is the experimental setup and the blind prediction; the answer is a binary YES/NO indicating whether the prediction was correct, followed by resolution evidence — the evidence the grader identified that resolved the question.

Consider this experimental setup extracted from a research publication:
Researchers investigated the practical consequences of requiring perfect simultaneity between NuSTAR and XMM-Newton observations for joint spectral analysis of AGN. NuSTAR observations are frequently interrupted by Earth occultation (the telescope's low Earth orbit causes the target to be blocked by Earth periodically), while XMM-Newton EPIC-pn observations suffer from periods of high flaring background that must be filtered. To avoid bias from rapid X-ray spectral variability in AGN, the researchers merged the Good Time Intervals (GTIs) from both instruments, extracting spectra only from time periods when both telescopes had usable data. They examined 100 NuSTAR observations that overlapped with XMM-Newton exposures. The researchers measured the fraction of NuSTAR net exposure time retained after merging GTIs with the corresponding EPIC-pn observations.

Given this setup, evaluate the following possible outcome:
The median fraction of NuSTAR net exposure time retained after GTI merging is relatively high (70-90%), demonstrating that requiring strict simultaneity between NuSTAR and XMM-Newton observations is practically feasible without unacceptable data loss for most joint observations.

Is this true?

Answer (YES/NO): NO